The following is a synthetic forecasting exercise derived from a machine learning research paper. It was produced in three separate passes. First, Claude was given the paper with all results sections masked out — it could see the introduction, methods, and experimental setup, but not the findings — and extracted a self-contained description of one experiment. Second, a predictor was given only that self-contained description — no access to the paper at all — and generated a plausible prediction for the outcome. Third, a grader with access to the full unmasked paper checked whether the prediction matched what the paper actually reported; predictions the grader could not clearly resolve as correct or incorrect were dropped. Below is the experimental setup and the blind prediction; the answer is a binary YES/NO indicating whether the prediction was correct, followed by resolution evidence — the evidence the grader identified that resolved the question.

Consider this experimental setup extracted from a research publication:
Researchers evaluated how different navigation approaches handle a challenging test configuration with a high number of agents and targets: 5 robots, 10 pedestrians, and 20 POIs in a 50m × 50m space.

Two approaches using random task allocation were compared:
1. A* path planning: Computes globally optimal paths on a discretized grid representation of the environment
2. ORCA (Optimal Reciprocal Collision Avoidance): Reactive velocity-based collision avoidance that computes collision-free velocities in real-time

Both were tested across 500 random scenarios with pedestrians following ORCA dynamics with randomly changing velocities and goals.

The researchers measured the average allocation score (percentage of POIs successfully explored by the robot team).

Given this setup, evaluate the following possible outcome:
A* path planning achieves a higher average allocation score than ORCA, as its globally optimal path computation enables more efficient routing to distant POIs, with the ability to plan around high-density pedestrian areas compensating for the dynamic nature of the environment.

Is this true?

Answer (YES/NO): NO